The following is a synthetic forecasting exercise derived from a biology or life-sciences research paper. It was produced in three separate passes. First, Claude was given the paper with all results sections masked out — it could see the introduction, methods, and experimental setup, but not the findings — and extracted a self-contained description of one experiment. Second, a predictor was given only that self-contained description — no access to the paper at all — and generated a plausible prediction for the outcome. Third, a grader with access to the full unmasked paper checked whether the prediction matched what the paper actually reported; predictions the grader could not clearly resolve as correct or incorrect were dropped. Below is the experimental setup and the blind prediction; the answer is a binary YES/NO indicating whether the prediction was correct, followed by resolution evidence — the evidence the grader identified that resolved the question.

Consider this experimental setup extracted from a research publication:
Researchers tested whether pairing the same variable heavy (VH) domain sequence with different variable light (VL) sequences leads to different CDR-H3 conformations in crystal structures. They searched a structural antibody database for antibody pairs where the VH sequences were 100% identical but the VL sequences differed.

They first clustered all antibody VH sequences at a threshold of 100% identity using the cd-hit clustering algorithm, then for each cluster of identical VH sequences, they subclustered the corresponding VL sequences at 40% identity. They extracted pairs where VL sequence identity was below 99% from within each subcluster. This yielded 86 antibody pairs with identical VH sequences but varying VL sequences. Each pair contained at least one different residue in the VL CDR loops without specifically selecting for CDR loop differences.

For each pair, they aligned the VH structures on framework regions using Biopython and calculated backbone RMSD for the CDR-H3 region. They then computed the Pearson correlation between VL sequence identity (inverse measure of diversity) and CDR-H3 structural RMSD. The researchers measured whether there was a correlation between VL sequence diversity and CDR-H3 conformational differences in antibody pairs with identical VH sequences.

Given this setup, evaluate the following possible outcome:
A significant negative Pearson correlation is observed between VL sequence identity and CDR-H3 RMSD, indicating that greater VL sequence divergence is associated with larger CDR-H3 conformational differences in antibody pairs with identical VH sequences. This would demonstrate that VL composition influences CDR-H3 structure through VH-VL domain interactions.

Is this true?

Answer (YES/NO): YES